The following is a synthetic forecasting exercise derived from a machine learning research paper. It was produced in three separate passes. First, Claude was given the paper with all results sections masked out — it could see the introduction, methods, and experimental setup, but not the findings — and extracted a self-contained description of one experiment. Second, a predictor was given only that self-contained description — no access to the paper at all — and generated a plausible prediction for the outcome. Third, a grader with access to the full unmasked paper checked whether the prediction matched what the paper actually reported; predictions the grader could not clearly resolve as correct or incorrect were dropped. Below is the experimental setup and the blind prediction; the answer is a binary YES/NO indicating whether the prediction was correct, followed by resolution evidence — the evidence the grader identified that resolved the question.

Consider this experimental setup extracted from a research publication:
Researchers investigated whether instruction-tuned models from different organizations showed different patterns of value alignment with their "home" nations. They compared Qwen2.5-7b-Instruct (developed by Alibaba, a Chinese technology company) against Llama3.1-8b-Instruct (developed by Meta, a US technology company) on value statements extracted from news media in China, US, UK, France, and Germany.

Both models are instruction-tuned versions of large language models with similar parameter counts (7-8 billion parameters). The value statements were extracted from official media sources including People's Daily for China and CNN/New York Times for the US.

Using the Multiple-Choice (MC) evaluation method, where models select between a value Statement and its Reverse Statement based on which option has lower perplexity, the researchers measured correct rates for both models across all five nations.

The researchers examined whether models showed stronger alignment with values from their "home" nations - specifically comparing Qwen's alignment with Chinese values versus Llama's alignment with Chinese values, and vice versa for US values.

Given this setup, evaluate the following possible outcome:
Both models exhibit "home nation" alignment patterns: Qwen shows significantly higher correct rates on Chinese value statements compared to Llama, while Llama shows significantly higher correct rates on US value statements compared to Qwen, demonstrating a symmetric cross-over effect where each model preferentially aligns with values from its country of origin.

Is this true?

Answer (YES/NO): NO